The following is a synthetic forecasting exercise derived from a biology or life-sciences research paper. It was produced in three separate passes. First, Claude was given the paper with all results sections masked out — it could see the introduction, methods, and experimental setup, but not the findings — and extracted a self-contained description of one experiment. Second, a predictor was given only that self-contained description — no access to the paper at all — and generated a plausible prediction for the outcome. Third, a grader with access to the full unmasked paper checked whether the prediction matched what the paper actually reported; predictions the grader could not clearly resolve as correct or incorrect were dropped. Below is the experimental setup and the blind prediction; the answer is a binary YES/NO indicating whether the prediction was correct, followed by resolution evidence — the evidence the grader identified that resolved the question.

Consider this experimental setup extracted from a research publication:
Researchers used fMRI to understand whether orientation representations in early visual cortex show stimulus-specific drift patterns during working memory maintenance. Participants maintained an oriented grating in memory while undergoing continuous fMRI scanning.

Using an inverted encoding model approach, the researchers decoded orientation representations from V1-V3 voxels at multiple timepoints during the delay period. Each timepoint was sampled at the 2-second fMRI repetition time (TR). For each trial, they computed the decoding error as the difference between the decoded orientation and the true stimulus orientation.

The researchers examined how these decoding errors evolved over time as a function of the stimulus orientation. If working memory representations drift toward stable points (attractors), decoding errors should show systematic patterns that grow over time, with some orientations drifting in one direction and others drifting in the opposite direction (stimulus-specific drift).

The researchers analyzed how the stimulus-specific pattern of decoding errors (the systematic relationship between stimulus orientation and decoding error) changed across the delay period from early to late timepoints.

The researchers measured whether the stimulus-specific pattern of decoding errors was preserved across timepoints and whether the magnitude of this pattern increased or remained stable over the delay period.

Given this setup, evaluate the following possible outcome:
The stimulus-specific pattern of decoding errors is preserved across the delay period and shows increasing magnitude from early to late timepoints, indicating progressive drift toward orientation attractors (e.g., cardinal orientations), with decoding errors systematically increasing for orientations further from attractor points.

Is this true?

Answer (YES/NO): NO